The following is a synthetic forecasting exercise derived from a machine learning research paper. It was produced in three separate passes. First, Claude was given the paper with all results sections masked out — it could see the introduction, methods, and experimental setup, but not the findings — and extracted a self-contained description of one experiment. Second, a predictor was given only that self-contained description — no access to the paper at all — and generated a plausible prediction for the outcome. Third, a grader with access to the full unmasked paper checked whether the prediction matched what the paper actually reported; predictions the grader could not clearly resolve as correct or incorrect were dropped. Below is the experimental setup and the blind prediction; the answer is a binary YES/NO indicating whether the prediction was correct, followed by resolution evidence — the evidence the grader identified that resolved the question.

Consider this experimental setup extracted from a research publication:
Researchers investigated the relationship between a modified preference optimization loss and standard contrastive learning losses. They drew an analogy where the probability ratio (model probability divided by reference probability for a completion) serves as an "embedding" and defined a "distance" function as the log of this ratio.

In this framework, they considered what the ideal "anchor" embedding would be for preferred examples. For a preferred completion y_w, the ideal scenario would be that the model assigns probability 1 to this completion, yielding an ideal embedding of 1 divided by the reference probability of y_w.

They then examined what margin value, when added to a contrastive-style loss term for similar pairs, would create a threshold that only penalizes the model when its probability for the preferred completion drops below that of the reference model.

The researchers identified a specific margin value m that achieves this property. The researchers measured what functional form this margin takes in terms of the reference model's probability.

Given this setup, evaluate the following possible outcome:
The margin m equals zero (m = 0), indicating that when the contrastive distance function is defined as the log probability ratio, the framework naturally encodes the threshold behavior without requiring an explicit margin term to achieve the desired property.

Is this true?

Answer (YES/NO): NO